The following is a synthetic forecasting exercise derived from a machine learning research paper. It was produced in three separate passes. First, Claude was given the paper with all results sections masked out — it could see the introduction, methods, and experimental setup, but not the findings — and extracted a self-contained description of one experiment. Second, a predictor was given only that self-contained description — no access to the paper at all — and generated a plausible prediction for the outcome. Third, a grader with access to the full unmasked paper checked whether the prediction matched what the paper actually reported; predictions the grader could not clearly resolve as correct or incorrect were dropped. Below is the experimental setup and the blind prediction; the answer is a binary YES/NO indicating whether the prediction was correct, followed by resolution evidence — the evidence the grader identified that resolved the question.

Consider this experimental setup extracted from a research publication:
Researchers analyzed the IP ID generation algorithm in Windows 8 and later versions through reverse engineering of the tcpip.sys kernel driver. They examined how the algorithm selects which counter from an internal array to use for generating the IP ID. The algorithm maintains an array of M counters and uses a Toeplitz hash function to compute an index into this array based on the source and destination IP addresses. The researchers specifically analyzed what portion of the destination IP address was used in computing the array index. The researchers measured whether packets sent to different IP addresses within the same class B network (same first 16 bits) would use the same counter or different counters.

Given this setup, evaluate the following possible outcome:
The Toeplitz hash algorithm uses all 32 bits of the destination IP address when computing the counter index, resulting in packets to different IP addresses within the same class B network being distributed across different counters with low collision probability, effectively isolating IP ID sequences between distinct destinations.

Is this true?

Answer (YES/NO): NO